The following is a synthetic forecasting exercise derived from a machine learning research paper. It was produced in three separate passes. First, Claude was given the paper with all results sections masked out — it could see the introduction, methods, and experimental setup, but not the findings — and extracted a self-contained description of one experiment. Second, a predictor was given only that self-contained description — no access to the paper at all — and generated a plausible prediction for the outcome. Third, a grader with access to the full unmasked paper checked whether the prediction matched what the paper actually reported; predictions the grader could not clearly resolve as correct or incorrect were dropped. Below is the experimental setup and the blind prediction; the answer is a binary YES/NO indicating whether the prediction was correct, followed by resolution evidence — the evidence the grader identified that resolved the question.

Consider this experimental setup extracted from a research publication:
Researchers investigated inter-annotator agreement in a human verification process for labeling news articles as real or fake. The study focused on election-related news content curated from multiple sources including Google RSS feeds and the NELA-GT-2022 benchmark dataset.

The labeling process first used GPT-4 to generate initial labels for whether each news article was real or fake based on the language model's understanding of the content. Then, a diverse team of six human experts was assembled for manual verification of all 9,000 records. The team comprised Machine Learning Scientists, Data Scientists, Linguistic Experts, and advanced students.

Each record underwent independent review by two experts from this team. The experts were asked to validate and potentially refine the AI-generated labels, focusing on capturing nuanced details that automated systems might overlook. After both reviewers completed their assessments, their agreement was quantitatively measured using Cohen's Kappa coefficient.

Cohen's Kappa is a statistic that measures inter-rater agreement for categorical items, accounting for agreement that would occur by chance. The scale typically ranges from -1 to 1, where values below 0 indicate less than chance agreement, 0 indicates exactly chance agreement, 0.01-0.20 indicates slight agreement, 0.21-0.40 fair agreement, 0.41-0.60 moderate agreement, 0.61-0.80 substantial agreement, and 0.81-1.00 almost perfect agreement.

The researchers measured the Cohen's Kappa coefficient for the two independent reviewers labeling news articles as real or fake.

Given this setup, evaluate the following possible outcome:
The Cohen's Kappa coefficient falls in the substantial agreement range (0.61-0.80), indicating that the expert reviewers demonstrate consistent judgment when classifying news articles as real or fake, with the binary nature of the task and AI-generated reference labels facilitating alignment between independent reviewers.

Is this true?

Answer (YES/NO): YES